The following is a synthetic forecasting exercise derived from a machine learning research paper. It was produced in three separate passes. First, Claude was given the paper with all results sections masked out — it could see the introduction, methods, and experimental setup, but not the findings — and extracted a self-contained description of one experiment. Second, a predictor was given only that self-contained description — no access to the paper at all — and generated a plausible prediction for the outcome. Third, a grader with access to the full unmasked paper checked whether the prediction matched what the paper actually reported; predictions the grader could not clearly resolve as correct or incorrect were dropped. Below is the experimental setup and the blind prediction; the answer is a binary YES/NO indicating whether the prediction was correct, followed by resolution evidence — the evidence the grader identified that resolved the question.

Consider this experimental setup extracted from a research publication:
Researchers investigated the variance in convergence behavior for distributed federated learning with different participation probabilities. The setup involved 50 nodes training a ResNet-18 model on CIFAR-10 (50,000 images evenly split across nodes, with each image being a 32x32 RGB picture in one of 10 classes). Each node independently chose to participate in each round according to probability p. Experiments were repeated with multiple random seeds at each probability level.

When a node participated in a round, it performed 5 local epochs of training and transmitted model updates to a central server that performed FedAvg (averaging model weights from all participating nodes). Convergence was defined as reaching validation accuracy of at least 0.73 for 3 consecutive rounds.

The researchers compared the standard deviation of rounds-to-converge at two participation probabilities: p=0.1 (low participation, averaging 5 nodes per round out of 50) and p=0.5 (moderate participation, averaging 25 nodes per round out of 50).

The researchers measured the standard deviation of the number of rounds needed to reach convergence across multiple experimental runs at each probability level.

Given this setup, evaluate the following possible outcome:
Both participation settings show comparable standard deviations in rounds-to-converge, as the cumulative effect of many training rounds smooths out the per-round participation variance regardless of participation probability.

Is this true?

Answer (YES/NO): NO